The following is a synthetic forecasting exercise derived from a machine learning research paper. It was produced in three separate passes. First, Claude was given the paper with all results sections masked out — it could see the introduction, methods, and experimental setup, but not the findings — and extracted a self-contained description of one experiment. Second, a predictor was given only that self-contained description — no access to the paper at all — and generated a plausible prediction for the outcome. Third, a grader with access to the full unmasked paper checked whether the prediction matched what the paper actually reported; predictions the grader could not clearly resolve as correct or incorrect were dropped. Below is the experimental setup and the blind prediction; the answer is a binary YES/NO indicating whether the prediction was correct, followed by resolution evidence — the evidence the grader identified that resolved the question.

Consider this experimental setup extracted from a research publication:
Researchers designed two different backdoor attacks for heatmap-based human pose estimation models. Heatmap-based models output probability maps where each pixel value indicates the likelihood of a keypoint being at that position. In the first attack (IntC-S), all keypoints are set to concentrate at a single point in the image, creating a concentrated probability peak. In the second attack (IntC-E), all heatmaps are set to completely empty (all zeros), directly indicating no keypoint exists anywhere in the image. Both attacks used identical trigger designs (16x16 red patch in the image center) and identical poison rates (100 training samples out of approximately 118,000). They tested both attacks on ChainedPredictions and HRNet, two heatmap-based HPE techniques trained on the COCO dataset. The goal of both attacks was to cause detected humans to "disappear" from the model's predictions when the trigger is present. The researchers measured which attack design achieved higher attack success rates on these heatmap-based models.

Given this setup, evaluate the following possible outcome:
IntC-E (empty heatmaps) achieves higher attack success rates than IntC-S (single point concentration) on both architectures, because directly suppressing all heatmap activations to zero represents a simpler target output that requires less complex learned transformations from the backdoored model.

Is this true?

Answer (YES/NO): NO